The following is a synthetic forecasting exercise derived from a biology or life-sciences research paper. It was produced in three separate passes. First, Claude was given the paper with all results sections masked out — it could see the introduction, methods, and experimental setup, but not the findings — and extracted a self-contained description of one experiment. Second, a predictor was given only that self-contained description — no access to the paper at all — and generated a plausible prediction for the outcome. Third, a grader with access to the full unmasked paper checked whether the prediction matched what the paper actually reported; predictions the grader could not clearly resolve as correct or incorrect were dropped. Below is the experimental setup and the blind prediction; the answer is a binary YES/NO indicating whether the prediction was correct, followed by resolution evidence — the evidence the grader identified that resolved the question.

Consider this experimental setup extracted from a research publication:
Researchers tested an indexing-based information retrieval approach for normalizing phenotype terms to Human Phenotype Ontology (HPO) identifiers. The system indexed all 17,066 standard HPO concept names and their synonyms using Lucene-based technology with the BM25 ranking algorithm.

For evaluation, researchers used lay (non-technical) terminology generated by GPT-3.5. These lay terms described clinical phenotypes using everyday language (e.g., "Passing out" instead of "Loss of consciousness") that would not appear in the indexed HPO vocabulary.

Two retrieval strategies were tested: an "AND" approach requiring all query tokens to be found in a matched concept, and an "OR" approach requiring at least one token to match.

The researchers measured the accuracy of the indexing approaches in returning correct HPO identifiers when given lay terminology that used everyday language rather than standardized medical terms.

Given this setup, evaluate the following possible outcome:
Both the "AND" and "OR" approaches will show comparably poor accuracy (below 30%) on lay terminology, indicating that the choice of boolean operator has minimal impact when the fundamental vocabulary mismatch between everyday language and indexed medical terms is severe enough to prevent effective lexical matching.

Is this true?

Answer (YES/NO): NO